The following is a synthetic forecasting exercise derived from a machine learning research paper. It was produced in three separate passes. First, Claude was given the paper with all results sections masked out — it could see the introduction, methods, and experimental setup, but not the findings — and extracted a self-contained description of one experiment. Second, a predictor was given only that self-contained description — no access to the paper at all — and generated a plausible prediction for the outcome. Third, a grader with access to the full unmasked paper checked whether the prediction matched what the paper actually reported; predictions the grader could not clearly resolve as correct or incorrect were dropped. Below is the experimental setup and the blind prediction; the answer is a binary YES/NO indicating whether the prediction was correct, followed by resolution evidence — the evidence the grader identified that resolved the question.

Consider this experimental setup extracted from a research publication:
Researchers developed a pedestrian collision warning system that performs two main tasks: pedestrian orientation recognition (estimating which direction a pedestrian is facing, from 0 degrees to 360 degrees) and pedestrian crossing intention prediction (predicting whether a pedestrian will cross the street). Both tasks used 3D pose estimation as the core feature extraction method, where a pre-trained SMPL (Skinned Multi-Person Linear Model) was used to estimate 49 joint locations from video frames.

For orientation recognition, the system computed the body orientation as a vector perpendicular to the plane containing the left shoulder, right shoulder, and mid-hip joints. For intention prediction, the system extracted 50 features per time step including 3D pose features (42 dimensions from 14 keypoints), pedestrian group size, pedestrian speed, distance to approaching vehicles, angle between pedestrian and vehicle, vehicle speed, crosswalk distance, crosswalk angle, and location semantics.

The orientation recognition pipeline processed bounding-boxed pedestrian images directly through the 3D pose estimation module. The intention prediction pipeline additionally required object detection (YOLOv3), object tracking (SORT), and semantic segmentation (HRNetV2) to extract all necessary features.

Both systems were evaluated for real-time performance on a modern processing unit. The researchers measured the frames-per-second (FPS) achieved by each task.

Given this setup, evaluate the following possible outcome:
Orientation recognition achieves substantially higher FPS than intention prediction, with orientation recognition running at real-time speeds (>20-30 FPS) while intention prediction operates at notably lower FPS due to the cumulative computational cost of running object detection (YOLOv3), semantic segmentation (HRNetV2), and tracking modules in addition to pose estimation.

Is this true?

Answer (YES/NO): YES